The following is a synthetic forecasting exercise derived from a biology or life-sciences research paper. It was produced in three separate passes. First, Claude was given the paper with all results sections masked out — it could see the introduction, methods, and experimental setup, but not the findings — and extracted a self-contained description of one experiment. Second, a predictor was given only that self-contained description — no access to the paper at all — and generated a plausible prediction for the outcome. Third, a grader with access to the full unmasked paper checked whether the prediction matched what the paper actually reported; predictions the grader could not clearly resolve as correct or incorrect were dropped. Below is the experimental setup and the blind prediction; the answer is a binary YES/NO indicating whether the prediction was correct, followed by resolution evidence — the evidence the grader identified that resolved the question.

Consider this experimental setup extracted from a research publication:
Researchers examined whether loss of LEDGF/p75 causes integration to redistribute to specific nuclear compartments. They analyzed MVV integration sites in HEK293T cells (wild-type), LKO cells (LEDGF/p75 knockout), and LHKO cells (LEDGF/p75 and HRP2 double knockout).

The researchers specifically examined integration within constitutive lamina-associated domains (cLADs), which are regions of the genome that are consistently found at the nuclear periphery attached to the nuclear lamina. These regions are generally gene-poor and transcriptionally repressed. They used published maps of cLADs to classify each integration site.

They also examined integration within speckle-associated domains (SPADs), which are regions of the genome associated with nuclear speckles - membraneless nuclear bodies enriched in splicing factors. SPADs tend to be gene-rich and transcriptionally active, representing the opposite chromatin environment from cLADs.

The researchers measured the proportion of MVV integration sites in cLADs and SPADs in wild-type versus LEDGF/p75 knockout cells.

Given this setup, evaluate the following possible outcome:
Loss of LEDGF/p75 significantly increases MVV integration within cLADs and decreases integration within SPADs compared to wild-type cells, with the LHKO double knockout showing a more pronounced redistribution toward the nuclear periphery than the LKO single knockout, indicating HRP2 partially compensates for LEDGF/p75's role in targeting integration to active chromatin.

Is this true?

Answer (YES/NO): NO